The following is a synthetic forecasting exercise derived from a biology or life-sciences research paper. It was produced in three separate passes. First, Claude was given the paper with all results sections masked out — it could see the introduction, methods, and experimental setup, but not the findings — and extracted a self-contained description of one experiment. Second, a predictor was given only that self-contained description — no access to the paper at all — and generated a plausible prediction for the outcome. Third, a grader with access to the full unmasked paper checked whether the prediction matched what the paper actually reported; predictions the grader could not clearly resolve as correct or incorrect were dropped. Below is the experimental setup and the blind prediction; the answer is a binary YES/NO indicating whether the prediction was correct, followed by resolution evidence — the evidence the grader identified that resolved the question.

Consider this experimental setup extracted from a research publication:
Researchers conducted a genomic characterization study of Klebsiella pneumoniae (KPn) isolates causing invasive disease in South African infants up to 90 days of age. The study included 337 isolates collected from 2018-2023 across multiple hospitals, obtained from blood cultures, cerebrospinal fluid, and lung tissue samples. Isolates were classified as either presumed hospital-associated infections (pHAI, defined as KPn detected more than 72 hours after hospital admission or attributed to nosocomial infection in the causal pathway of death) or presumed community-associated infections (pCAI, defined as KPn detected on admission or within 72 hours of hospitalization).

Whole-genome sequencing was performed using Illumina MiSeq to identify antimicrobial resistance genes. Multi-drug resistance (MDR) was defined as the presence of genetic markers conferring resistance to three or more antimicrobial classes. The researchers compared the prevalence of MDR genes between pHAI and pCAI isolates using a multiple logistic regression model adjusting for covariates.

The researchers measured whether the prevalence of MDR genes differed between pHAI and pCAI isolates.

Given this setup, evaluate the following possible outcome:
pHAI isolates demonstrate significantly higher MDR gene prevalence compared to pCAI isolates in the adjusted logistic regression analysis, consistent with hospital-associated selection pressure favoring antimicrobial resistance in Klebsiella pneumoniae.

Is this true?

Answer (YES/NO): YES